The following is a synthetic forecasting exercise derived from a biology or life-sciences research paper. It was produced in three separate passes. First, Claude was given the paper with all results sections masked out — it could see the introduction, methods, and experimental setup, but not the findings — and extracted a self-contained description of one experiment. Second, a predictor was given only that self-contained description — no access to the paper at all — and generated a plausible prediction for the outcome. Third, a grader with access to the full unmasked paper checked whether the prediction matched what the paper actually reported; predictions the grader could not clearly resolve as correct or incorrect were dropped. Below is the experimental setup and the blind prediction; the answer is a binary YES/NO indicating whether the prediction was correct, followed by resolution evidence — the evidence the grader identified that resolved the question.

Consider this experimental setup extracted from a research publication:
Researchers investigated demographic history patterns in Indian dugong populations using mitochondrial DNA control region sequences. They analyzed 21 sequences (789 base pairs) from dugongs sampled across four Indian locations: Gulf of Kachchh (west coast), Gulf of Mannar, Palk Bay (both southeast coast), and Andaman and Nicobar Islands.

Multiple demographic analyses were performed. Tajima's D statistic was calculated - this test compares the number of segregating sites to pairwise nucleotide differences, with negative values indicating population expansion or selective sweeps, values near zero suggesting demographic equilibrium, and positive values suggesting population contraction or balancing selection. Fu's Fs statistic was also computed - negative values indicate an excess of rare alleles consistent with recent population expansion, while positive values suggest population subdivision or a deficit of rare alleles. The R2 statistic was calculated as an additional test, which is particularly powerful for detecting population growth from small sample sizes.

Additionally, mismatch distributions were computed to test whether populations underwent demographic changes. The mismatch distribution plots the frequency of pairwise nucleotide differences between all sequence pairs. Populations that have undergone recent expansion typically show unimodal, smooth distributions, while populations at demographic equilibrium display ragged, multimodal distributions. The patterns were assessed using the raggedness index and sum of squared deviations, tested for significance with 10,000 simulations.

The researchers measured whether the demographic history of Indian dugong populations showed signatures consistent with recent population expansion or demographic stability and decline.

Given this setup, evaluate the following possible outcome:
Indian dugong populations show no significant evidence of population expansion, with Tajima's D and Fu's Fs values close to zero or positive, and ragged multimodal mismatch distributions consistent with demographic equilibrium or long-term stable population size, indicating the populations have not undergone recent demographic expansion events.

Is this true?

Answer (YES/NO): NO